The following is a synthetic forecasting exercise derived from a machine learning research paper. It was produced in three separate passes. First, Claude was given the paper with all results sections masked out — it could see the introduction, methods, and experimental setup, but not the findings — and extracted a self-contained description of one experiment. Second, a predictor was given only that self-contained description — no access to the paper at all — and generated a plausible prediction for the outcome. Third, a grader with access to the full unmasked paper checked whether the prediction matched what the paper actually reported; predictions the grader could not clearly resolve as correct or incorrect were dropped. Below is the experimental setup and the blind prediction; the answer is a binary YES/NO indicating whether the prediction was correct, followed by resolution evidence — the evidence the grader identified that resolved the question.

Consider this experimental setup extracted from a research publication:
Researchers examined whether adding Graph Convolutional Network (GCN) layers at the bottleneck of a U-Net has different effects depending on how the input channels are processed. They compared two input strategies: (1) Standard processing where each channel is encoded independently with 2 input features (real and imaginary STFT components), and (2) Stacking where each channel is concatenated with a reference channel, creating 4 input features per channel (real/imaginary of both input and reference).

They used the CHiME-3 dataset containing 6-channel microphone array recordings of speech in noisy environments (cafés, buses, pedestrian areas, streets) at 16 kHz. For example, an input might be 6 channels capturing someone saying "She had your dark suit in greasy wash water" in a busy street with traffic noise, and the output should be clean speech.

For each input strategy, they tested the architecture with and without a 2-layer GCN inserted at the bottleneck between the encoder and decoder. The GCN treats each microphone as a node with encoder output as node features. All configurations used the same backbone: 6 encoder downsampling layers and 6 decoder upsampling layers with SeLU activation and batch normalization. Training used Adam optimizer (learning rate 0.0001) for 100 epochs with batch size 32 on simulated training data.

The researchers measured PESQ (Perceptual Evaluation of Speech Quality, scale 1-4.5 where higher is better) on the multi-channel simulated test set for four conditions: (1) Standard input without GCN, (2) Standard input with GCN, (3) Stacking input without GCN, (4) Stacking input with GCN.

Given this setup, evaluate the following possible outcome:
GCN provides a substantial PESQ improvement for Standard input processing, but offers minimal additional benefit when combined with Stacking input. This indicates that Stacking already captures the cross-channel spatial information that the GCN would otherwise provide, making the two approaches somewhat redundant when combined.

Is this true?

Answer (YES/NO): NO